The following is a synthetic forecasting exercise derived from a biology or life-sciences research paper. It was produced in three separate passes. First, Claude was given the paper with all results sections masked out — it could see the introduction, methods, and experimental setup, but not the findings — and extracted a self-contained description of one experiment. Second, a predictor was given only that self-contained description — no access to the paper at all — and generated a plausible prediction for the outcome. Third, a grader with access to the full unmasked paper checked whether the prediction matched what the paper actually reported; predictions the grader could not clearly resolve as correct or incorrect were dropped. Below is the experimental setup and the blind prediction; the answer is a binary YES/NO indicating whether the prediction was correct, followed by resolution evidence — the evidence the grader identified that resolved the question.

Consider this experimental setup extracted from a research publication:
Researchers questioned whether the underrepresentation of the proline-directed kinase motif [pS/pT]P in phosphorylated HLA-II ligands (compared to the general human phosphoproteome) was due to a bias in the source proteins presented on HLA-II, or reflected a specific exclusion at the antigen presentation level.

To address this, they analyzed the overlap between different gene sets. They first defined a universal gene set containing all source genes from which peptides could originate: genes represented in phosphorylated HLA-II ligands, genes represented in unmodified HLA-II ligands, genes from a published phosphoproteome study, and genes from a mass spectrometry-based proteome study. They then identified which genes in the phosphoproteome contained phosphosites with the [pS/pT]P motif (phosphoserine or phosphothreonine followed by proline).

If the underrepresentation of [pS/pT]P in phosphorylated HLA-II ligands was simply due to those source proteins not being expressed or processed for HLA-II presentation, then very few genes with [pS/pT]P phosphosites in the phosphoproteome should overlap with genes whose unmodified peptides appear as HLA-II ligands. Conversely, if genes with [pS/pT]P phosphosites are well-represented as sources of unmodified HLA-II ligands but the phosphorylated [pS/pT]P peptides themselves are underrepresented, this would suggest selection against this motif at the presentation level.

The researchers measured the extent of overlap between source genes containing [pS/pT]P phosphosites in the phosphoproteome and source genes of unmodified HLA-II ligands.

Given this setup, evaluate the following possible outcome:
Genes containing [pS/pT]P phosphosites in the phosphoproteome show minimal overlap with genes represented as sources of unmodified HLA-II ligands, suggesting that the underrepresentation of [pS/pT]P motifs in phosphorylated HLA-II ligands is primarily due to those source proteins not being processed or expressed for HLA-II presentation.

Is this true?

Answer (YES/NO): NO